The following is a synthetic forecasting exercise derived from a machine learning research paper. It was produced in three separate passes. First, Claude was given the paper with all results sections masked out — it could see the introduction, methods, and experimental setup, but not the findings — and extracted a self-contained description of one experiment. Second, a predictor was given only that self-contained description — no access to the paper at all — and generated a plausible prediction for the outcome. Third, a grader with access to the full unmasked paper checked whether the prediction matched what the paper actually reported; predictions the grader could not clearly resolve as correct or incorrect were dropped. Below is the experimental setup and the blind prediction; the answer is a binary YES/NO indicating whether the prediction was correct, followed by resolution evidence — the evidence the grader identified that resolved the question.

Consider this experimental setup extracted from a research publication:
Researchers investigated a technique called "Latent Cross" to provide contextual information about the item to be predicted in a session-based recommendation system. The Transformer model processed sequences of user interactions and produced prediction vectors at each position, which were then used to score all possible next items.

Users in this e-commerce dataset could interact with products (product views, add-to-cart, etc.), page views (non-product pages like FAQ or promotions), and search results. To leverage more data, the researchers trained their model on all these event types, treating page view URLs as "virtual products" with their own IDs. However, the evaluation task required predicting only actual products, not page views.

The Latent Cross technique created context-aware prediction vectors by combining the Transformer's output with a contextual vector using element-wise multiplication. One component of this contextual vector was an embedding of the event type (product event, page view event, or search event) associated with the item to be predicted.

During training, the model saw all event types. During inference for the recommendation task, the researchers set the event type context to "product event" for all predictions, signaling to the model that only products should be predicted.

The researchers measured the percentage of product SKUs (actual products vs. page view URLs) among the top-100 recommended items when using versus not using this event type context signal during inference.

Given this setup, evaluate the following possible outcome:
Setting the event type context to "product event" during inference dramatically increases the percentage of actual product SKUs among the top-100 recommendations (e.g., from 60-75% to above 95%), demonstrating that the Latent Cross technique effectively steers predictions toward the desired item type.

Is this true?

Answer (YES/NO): NO